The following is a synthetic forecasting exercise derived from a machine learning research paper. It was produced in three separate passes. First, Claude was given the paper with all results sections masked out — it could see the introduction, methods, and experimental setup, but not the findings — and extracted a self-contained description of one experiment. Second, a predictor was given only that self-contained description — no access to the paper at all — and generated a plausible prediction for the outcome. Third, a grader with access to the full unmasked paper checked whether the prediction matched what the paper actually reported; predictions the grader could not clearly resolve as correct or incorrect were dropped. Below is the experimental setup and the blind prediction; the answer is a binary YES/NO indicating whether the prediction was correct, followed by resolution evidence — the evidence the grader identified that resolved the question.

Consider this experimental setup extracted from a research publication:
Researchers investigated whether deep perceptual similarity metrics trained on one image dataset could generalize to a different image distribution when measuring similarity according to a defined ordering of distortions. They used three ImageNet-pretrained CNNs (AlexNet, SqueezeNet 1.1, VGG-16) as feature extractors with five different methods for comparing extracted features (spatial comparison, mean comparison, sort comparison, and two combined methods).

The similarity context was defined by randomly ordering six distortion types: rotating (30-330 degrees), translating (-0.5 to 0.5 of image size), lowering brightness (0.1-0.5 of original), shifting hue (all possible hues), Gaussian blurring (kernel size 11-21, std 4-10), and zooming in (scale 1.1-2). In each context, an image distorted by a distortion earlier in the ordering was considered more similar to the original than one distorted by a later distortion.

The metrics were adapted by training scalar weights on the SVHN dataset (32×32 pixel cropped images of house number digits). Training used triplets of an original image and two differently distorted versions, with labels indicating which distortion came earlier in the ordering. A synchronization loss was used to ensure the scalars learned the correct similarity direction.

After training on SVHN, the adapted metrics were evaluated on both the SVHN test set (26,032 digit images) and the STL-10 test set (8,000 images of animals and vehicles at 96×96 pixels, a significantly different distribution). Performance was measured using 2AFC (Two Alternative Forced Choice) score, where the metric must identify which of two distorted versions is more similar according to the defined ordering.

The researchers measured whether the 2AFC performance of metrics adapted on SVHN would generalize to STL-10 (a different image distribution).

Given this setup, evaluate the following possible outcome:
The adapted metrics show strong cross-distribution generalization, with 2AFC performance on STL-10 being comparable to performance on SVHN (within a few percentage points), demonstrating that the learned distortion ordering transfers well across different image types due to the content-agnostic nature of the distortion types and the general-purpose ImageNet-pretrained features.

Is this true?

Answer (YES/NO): NO